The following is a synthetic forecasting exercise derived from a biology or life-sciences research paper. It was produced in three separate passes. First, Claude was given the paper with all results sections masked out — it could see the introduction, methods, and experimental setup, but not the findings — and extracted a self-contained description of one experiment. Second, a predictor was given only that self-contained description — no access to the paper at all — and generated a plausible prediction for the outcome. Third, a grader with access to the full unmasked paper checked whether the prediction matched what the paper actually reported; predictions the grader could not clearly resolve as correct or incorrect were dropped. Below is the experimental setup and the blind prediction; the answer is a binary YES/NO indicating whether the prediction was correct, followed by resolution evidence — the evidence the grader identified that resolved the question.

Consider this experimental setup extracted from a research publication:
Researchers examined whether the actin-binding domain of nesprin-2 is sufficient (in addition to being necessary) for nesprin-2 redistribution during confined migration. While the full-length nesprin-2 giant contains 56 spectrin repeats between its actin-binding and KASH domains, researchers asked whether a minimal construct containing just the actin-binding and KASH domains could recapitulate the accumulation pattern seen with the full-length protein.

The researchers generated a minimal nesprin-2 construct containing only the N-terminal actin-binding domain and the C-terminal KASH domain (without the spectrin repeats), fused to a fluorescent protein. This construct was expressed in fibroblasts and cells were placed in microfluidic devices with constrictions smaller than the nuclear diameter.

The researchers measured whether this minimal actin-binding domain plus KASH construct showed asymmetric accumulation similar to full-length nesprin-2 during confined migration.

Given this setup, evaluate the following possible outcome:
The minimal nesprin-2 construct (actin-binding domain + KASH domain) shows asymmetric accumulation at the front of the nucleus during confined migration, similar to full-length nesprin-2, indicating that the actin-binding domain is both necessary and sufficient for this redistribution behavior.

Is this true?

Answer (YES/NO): YES